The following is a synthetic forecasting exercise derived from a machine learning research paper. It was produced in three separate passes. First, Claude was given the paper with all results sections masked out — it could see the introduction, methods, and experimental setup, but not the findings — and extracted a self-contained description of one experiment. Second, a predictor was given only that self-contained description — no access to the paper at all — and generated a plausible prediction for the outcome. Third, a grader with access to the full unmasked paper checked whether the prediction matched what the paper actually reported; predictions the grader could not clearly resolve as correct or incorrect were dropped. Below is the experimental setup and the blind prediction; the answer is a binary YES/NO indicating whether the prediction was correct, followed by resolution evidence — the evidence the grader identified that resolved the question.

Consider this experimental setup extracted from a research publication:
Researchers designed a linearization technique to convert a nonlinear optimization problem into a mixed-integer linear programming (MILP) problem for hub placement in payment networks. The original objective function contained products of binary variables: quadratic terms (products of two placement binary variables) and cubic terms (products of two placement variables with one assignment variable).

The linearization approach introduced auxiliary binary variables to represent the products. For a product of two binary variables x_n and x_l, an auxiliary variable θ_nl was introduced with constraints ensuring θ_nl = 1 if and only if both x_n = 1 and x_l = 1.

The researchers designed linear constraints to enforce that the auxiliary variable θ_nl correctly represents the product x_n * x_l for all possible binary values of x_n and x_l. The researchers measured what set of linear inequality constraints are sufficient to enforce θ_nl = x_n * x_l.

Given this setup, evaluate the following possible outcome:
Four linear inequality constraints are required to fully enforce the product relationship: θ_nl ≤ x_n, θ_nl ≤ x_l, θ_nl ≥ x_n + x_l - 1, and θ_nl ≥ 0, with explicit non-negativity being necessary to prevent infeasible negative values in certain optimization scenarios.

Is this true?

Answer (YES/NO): NO